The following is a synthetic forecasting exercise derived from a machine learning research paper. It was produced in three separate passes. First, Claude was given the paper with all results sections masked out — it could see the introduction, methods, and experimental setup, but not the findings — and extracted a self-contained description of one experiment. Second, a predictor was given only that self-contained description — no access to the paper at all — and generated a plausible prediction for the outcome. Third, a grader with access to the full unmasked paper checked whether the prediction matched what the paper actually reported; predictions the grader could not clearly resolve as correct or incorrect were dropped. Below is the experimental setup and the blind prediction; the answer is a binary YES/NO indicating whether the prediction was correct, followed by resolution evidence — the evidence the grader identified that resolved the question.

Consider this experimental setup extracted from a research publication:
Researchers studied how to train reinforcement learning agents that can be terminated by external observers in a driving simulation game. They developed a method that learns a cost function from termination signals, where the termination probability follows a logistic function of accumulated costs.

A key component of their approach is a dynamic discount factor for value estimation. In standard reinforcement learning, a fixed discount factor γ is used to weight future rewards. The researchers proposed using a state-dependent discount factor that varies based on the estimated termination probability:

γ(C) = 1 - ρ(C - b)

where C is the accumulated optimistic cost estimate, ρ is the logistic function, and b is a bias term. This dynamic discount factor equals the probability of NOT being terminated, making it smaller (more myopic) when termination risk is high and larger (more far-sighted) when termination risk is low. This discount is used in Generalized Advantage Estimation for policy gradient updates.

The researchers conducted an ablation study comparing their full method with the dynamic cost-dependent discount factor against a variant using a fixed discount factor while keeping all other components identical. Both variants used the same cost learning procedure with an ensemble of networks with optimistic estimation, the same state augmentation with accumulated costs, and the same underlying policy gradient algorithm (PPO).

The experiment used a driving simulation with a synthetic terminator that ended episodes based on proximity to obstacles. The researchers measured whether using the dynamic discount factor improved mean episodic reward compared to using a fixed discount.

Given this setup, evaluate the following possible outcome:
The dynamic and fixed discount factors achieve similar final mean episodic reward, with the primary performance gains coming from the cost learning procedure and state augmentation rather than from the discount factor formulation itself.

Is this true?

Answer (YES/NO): NO